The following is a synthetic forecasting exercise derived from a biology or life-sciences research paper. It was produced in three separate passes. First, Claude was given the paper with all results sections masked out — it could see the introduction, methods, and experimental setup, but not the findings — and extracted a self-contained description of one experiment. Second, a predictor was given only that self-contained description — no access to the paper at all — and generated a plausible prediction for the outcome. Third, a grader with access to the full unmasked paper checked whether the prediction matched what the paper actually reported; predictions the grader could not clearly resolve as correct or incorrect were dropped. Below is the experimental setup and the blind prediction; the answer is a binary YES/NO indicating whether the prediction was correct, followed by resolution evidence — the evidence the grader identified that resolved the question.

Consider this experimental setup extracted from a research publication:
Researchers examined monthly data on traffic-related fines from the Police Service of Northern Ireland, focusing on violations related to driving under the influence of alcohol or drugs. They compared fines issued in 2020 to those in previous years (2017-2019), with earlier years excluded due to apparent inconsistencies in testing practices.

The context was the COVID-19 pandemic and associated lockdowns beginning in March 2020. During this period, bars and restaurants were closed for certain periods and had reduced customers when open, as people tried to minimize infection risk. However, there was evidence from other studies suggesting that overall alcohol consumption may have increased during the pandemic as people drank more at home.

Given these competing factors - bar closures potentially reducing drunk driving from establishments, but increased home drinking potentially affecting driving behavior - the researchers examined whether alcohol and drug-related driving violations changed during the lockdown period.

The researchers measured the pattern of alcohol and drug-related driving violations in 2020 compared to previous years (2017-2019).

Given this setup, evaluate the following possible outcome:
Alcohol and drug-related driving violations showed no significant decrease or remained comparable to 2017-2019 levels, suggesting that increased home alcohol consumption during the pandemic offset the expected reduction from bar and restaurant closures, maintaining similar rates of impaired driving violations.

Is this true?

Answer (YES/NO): YES